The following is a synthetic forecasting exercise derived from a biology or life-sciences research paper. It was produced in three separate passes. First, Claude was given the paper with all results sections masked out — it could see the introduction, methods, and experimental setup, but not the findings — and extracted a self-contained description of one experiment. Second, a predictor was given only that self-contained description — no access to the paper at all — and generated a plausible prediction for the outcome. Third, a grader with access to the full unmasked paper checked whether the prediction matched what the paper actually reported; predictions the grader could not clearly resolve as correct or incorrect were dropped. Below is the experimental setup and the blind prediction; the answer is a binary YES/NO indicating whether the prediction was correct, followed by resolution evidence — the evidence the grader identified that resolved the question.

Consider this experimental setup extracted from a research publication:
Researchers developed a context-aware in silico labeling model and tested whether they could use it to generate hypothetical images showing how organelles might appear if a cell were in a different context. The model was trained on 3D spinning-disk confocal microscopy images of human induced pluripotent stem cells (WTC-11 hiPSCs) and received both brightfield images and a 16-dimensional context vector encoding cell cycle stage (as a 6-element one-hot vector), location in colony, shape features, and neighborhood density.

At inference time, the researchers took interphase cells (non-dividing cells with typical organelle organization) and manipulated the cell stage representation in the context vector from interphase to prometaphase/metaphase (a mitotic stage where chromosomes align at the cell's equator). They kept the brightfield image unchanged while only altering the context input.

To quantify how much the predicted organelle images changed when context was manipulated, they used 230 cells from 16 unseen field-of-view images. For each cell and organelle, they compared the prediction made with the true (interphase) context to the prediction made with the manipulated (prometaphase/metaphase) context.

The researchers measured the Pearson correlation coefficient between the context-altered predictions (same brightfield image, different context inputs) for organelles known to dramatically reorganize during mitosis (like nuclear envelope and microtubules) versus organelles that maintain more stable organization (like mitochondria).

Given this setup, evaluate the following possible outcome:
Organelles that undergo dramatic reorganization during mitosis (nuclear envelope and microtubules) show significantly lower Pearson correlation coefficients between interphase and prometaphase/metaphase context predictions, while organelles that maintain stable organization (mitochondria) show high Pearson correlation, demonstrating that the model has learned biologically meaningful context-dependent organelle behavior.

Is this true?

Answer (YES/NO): NO